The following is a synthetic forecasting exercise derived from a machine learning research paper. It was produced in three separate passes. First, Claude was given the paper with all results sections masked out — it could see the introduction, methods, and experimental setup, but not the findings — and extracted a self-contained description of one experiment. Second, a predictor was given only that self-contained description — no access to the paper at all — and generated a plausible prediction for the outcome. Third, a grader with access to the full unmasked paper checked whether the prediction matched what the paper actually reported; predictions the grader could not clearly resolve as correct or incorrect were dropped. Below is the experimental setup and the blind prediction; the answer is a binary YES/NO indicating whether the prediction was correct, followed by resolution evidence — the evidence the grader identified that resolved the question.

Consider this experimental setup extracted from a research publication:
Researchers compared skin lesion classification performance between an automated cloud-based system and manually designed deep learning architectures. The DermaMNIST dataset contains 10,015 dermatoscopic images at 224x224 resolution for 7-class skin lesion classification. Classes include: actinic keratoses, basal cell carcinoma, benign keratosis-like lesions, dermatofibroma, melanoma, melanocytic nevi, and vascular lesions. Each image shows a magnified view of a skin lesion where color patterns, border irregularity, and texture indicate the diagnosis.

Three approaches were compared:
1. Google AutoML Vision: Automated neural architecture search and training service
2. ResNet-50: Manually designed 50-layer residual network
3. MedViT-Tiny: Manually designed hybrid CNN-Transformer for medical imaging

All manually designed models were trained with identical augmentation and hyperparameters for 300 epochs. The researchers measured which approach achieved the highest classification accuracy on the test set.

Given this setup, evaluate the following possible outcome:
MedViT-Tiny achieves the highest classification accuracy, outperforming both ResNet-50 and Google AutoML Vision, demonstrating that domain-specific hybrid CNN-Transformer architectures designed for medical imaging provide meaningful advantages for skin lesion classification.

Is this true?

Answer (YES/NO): NO